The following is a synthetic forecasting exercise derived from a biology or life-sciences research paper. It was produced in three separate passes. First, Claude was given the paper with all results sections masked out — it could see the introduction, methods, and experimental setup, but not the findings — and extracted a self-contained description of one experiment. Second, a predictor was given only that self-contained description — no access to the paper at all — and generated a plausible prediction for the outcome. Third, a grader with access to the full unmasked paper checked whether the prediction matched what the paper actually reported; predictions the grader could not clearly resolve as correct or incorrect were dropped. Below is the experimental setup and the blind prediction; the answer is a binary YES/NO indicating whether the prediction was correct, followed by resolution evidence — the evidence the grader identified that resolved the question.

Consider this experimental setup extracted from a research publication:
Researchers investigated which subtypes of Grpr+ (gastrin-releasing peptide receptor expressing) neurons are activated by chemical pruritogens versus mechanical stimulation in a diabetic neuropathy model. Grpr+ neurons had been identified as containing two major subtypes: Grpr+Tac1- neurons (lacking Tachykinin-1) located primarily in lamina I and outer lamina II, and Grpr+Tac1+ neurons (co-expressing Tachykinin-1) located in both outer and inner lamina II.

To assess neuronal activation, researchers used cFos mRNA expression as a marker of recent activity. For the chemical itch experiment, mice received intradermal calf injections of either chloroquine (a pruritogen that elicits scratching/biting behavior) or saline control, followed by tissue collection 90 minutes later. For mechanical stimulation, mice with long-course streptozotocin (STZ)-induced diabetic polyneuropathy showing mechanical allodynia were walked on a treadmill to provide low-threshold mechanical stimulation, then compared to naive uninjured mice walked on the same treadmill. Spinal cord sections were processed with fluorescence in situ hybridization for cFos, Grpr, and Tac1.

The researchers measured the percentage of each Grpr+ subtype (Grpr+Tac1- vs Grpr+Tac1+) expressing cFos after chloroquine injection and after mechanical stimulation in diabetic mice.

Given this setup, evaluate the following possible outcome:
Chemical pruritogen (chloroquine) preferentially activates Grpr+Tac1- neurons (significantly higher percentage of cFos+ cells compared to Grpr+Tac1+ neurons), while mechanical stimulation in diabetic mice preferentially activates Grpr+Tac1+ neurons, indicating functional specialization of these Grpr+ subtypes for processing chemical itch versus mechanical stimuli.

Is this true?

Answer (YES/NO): NO